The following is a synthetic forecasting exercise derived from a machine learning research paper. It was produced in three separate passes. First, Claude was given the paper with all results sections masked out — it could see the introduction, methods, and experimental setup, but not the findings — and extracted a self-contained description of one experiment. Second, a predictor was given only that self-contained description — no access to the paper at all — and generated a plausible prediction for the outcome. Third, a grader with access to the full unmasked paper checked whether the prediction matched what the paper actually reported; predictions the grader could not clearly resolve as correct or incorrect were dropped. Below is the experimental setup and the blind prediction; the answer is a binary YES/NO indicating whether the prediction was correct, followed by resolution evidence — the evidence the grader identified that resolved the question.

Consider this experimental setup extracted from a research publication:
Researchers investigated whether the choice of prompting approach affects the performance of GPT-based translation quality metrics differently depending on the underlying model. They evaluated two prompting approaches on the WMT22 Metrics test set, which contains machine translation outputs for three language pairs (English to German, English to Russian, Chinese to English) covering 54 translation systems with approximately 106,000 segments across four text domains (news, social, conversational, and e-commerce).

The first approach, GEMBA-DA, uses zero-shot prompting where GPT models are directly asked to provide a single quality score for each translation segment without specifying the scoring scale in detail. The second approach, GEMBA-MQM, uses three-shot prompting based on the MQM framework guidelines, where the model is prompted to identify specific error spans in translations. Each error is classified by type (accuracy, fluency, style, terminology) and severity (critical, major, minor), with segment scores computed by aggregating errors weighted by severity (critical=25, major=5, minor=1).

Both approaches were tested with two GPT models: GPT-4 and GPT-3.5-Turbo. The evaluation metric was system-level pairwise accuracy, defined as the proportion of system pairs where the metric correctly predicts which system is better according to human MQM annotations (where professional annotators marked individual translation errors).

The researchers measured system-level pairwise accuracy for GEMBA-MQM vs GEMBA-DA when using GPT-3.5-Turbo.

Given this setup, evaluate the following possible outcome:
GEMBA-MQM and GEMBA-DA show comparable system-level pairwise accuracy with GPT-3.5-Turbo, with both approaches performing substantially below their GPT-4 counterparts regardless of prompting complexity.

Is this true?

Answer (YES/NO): NO